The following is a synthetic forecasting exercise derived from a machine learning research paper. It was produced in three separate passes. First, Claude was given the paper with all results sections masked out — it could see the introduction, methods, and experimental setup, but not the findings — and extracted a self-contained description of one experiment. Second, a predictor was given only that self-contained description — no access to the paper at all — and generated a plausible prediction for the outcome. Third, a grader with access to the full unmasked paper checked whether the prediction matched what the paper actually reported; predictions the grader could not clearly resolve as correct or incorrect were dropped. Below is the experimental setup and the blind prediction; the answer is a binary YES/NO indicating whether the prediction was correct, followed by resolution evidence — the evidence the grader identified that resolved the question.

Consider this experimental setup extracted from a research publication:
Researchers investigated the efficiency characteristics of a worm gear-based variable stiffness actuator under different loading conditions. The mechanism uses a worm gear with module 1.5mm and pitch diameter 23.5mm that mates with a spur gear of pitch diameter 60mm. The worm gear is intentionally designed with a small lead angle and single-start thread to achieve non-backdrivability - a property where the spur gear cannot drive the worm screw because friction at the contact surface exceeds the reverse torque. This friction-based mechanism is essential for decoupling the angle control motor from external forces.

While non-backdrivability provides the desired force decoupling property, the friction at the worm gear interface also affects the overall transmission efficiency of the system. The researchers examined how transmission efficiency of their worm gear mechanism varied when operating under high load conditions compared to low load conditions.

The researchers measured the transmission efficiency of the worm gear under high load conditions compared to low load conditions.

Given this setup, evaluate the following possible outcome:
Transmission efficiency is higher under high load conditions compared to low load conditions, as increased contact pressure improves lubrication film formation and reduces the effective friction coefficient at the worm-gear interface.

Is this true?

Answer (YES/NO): NO